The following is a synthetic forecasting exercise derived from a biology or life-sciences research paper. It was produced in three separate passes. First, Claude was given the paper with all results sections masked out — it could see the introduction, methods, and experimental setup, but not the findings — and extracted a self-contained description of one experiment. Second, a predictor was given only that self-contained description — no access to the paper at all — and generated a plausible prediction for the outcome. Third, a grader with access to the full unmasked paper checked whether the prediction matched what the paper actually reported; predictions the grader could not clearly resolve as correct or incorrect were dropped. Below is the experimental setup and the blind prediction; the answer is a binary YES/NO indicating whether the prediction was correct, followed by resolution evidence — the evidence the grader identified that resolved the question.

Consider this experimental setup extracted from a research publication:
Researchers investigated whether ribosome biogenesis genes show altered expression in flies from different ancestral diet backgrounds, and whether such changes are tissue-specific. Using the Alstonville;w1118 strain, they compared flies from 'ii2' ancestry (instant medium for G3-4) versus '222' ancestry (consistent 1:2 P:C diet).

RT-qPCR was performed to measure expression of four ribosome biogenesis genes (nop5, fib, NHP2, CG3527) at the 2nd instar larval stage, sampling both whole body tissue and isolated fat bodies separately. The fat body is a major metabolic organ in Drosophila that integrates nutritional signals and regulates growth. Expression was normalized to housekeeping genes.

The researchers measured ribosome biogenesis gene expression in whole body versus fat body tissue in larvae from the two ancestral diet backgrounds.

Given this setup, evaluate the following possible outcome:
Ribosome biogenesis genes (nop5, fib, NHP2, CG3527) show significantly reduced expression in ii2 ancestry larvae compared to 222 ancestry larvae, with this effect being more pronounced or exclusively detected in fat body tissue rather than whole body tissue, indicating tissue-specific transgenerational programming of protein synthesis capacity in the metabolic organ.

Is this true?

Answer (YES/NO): NO